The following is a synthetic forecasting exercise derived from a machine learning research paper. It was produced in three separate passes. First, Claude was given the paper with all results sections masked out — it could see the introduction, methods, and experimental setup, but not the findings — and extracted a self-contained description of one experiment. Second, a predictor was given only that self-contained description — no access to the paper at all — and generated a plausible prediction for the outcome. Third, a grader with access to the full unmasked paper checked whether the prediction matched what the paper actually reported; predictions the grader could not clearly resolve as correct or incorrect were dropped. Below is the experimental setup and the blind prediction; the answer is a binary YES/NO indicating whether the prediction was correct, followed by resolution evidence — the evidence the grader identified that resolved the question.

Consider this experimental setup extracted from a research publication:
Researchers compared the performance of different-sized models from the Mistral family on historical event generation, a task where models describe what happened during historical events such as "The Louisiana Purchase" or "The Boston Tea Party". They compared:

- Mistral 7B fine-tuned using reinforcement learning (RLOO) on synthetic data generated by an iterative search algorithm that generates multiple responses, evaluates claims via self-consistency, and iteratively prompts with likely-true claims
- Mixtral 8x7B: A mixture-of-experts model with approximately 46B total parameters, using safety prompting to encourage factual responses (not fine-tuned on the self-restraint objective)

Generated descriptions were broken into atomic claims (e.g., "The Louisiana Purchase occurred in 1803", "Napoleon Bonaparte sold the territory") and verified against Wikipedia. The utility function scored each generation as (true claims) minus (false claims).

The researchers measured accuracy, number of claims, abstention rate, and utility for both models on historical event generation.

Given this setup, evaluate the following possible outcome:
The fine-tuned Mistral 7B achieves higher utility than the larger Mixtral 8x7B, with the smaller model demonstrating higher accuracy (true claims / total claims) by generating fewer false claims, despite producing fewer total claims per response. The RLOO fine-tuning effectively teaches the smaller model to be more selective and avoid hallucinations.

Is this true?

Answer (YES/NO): YES